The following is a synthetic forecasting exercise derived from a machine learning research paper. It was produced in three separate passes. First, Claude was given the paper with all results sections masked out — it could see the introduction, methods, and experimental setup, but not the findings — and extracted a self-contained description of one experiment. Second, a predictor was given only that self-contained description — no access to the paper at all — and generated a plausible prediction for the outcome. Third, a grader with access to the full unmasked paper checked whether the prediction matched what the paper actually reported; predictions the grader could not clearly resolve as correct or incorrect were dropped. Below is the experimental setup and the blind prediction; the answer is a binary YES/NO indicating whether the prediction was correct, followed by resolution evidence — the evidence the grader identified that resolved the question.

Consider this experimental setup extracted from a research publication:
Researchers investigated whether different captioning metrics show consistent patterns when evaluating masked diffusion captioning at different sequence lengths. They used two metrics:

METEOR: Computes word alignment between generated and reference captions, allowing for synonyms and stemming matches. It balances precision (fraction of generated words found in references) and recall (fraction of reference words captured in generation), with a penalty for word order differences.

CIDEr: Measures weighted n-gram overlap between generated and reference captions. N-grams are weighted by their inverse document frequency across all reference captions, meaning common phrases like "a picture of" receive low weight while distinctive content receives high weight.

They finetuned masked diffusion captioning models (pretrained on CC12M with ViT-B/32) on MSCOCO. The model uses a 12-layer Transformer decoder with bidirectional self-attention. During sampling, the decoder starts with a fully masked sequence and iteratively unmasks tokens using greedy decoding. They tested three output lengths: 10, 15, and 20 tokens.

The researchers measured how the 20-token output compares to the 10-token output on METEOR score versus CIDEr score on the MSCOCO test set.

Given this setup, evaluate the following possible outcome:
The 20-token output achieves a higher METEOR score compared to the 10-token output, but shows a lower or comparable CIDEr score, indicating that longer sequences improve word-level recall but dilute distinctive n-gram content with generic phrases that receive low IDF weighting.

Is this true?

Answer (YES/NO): YES